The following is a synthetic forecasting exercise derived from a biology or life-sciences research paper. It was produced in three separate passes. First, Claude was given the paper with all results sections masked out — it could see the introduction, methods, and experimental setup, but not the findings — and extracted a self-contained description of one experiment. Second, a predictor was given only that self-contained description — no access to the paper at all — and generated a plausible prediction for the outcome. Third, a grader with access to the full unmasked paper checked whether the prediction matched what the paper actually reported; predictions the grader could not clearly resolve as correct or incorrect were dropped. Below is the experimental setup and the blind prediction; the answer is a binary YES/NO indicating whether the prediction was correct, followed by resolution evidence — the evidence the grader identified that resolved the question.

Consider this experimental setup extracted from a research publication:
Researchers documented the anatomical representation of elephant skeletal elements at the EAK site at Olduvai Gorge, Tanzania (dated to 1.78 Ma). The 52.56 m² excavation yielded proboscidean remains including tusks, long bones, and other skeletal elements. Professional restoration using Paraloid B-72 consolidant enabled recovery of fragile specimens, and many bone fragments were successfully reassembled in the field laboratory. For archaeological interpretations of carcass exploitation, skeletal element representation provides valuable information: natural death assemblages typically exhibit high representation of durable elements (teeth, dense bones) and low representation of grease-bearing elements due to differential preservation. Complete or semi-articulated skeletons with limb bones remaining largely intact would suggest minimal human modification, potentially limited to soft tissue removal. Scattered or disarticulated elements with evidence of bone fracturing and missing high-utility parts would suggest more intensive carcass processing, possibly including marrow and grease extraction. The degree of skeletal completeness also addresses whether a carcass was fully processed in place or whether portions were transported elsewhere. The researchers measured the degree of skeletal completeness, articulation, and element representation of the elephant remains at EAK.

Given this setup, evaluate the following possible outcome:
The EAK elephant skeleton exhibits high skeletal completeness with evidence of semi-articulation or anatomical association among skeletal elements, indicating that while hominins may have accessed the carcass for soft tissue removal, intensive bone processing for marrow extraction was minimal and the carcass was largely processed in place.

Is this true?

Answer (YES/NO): NO